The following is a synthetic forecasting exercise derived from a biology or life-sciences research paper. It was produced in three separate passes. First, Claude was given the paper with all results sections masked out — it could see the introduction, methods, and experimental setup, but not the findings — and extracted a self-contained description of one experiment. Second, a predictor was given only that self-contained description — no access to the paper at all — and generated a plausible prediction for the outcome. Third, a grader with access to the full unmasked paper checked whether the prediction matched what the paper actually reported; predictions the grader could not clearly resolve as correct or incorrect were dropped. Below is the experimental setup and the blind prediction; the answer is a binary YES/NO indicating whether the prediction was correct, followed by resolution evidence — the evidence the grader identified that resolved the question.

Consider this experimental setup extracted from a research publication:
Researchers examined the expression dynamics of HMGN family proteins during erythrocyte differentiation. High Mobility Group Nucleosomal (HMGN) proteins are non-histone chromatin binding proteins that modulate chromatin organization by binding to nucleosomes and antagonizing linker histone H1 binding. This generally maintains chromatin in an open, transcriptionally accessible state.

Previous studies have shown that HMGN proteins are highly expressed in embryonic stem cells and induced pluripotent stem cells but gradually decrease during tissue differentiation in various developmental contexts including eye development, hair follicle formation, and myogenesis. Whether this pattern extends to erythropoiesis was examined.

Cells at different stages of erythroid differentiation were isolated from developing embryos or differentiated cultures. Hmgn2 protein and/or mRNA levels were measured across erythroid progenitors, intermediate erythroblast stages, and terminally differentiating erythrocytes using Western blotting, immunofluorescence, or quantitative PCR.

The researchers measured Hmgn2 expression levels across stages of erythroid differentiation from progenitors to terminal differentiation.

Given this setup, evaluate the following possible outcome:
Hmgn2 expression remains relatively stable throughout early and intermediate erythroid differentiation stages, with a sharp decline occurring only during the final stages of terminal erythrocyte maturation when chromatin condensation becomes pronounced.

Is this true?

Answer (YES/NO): NO